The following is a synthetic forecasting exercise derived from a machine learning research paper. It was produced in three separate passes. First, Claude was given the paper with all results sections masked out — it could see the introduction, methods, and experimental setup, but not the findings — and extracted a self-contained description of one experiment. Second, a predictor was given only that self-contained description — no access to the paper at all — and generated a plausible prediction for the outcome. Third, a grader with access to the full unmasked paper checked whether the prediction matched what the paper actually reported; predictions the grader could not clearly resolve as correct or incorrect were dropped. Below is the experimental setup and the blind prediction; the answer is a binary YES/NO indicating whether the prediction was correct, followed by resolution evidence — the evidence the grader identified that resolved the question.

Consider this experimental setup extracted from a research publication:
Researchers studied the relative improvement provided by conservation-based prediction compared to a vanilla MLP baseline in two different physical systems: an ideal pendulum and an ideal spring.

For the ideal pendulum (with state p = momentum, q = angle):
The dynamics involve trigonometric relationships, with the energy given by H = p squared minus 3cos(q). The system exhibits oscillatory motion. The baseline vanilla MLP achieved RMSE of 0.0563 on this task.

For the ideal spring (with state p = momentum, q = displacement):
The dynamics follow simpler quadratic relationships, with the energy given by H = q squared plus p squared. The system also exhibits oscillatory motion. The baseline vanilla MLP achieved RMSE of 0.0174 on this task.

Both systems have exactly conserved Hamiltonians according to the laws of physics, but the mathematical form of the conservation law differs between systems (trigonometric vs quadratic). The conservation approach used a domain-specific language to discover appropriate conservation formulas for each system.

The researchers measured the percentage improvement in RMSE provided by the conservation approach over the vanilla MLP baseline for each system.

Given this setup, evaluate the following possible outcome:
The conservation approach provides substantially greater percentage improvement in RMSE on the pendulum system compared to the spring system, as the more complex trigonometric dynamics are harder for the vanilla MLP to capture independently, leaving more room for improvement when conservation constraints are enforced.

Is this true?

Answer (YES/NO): YES